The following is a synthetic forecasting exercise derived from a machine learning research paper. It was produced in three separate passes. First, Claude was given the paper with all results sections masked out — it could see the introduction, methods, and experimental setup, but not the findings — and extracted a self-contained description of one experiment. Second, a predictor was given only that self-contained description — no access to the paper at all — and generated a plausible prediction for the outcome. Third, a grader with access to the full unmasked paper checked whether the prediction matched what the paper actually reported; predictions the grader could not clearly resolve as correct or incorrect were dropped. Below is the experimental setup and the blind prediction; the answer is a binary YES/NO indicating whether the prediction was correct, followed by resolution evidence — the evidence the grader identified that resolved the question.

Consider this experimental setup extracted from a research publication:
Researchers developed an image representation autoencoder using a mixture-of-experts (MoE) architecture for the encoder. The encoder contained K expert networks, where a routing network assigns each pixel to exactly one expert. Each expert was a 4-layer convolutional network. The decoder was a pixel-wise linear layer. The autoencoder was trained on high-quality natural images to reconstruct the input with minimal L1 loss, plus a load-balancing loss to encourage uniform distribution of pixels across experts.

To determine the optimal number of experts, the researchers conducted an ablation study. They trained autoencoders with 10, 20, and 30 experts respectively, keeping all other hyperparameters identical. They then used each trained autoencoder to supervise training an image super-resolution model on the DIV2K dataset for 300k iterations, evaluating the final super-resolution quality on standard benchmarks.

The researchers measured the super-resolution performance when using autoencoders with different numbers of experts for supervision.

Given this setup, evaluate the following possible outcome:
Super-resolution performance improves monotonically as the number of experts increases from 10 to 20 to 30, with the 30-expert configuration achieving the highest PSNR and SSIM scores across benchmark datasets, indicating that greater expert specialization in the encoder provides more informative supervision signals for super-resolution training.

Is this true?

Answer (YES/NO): NO